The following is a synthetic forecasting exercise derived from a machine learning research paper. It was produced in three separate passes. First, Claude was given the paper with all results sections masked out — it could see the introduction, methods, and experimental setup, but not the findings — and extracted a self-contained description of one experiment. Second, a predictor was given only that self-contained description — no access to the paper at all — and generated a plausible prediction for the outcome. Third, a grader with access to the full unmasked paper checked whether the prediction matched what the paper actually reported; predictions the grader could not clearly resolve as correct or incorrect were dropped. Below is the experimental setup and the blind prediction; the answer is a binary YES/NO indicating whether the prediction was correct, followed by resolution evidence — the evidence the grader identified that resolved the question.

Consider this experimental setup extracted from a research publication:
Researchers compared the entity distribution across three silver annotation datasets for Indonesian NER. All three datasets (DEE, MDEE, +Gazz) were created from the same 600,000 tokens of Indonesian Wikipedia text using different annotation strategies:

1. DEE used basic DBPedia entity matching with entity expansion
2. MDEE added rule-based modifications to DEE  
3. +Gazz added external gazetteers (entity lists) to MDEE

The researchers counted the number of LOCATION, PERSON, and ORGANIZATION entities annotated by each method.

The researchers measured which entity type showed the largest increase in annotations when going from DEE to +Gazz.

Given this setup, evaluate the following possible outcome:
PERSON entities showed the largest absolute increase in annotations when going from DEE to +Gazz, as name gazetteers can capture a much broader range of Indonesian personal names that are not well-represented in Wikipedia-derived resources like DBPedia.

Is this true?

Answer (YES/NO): NO